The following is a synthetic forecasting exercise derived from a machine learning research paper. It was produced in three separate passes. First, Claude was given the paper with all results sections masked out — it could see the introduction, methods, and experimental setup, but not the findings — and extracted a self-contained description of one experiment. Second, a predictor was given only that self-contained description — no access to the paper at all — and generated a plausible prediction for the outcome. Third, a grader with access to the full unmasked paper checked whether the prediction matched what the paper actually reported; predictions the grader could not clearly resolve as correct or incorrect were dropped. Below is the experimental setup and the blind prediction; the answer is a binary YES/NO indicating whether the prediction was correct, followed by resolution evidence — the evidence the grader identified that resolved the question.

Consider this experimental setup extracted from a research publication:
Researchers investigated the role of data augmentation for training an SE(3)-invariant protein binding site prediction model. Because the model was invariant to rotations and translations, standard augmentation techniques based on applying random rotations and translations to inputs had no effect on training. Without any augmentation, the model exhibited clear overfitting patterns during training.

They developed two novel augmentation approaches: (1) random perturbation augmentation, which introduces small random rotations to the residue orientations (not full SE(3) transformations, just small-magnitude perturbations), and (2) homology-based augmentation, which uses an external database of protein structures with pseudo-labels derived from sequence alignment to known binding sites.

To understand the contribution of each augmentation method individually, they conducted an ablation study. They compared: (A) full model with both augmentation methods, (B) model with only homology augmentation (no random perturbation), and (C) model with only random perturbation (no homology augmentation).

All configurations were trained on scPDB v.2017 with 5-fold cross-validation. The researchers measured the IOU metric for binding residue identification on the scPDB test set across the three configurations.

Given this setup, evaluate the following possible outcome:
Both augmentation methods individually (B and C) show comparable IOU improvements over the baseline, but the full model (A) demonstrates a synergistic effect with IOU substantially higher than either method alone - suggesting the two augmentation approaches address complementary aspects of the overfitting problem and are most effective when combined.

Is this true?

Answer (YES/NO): NO